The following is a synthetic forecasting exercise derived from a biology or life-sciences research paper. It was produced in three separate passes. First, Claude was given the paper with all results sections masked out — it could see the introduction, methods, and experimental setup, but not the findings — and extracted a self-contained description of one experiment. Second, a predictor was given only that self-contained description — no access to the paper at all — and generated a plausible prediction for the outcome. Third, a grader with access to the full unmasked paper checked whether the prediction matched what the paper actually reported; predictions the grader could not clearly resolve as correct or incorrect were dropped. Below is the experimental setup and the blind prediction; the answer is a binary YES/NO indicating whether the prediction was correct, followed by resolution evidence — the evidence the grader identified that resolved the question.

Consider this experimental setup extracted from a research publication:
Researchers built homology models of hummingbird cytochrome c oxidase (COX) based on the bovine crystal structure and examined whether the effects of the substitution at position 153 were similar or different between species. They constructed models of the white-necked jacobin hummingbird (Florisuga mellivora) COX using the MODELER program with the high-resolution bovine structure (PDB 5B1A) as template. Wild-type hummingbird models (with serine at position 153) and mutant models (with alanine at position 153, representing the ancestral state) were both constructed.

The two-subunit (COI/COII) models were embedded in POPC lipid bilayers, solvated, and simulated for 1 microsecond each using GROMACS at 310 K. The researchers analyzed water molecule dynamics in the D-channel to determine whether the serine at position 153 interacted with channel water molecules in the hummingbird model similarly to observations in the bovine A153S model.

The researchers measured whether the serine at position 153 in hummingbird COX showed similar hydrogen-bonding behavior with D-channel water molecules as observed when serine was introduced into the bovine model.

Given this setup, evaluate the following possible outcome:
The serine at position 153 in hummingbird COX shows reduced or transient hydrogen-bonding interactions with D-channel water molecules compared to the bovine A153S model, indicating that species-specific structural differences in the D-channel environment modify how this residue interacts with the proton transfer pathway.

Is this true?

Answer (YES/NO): YES